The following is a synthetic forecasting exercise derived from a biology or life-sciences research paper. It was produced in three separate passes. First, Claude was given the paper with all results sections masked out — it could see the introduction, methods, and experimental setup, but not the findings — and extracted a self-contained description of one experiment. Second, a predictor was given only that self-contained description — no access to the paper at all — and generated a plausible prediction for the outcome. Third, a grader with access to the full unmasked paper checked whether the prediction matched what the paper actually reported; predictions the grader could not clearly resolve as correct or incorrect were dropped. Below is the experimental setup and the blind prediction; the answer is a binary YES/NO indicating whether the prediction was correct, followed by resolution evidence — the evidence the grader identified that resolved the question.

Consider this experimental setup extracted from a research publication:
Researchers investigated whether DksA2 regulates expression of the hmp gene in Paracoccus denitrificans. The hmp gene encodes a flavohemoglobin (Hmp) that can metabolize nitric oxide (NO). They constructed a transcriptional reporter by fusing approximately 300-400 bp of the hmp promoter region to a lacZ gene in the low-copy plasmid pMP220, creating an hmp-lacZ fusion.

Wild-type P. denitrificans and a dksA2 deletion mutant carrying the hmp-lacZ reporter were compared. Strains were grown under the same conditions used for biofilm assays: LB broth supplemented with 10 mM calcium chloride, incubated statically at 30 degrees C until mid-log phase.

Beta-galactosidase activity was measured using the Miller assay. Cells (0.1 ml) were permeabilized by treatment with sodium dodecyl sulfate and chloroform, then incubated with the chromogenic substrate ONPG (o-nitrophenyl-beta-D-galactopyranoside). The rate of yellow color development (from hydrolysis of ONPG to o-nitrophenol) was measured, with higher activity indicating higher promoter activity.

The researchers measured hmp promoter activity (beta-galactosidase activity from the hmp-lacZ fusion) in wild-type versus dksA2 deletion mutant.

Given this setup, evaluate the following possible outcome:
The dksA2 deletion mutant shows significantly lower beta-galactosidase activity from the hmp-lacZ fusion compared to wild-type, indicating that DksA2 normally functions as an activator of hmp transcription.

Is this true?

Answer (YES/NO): NO